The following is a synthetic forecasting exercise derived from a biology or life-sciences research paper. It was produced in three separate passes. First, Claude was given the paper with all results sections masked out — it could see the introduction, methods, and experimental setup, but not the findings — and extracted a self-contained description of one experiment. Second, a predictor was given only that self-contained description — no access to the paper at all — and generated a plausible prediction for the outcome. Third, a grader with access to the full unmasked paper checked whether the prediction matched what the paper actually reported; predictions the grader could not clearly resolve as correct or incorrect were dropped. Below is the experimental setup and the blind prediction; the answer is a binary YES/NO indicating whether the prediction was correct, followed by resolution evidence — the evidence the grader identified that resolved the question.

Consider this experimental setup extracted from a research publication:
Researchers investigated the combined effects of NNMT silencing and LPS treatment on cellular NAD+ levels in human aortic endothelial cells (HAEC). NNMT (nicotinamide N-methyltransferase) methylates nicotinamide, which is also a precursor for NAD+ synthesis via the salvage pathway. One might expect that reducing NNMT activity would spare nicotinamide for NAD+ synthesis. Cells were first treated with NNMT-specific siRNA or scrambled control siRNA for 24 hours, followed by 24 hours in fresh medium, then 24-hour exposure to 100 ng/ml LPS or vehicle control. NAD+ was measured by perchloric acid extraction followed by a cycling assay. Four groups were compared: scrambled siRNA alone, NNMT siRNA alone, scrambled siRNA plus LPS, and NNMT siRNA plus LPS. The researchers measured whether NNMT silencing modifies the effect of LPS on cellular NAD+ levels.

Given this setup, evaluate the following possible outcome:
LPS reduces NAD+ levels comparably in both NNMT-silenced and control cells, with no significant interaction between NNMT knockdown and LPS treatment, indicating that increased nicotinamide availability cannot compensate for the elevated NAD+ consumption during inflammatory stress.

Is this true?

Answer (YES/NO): NO